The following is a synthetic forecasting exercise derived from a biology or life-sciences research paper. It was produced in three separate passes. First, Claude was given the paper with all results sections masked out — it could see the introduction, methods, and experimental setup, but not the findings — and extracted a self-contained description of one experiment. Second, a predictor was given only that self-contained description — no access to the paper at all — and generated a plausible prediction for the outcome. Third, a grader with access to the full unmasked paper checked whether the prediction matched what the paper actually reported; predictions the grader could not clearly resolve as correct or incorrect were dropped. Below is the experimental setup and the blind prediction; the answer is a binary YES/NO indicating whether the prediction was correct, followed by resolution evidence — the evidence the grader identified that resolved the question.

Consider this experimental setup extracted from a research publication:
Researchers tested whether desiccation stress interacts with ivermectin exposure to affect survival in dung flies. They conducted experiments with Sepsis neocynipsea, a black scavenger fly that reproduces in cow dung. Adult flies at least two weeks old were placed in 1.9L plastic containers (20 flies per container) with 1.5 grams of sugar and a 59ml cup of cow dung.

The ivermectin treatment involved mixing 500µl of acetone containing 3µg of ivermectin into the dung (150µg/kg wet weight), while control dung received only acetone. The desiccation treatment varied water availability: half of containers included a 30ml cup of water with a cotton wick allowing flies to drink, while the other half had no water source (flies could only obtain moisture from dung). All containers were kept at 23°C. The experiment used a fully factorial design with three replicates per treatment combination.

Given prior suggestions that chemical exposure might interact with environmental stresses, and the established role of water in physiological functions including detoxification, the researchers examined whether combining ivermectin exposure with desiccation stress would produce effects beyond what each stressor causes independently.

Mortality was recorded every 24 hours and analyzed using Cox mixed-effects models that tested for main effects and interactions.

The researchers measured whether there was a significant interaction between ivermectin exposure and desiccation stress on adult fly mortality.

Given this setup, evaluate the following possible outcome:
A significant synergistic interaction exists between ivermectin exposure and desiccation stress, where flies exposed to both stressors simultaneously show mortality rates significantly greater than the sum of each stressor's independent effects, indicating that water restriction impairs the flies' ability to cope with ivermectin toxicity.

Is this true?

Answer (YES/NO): NO